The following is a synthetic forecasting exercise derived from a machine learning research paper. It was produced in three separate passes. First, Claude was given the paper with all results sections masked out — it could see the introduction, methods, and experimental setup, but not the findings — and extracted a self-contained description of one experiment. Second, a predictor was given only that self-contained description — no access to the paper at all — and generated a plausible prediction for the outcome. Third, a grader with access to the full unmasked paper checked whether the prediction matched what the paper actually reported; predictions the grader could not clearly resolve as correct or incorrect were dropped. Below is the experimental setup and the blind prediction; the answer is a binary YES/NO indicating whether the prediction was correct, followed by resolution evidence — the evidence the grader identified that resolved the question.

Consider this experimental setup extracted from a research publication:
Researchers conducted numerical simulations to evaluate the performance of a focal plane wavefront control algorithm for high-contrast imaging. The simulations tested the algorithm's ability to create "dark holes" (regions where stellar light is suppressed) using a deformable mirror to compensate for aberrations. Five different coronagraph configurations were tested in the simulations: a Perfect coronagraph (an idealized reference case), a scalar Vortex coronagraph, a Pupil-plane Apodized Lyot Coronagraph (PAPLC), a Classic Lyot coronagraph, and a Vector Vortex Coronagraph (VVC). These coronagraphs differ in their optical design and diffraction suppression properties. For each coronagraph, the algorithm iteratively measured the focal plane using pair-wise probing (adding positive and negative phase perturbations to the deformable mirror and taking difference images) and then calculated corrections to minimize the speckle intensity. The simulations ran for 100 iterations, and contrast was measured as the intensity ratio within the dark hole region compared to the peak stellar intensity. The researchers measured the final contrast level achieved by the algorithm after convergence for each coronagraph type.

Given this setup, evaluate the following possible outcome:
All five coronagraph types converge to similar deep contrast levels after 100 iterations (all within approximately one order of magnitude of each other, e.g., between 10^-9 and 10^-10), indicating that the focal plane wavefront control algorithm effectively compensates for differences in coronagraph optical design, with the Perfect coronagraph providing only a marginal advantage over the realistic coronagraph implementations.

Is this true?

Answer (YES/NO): NO